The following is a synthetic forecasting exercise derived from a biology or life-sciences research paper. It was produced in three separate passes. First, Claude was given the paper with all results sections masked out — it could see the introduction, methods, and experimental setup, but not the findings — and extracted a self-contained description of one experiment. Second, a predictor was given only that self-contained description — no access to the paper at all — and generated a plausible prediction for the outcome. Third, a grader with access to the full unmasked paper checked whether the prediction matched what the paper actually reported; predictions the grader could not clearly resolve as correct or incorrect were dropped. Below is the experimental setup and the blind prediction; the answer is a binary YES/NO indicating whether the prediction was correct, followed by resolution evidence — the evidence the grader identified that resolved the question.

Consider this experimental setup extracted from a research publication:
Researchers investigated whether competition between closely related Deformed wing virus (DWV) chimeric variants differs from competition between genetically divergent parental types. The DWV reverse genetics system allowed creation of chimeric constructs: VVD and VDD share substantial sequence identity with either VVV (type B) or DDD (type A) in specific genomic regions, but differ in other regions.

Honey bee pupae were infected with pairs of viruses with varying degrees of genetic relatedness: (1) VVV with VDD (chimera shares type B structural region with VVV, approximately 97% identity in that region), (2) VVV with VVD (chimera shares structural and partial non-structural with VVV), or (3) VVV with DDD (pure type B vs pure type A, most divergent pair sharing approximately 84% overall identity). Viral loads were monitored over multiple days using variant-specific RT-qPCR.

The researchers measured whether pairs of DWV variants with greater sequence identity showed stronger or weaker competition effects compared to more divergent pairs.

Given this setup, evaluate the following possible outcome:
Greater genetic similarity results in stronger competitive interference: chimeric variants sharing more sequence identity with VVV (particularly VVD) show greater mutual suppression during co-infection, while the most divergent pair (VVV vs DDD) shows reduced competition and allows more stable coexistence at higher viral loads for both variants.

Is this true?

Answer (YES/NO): YES